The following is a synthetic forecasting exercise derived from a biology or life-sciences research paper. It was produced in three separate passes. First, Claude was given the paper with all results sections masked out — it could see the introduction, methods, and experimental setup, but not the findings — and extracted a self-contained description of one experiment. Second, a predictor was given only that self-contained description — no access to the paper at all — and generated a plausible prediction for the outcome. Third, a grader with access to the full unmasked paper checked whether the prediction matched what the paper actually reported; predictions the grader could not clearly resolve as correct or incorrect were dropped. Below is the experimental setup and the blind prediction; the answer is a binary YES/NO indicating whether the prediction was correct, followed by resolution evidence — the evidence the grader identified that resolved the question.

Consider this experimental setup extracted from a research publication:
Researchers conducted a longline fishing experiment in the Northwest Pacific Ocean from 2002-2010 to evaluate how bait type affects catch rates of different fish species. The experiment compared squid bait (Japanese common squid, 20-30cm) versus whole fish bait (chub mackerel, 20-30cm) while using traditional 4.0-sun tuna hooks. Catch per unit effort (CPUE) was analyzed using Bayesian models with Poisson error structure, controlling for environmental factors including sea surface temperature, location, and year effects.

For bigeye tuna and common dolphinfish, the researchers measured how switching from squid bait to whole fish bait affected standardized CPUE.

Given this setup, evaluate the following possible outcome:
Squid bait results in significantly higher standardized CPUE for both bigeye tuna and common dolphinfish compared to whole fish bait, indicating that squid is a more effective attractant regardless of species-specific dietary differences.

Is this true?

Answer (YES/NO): NO